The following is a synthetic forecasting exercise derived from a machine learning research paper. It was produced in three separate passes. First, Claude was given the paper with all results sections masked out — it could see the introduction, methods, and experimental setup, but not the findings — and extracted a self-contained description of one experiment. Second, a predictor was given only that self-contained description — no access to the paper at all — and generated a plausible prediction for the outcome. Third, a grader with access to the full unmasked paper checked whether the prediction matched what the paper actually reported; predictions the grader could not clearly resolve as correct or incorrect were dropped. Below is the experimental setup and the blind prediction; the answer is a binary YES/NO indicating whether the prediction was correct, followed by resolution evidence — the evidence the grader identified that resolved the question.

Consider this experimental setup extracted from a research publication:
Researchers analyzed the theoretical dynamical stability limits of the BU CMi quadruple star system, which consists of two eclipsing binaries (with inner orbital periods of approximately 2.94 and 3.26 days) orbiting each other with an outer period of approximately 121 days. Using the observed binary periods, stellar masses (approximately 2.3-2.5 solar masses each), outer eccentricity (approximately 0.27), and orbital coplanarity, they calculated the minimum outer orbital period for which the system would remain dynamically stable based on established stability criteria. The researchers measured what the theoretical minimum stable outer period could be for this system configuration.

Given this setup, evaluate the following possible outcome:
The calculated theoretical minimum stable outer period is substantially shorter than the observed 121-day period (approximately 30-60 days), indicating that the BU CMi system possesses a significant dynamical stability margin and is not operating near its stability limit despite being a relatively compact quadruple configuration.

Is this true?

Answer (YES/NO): YES